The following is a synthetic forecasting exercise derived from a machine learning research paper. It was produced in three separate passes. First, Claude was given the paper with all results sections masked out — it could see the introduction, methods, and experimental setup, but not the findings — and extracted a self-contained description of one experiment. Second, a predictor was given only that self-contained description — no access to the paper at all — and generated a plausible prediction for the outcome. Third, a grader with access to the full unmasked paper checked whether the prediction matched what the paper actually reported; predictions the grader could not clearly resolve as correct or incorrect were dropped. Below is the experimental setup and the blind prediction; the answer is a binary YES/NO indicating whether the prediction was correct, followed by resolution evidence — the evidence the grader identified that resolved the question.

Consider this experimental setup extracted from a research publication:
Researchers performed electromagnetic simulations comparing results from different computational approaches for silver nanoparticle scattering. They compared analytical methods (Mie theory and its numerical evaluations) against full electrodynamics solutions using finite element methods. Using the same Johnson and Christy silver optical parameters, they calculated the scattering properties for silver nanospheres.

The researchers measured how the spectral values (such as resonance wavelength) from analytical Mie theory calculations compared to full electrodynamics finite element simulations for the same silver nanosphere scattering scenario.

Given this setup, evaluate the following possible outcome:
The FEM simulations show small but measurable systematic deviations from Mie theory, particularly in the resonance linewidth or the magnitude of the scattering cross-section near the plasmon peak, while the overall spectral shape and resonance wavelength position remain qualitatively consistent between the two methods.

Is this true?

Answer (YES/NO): NO